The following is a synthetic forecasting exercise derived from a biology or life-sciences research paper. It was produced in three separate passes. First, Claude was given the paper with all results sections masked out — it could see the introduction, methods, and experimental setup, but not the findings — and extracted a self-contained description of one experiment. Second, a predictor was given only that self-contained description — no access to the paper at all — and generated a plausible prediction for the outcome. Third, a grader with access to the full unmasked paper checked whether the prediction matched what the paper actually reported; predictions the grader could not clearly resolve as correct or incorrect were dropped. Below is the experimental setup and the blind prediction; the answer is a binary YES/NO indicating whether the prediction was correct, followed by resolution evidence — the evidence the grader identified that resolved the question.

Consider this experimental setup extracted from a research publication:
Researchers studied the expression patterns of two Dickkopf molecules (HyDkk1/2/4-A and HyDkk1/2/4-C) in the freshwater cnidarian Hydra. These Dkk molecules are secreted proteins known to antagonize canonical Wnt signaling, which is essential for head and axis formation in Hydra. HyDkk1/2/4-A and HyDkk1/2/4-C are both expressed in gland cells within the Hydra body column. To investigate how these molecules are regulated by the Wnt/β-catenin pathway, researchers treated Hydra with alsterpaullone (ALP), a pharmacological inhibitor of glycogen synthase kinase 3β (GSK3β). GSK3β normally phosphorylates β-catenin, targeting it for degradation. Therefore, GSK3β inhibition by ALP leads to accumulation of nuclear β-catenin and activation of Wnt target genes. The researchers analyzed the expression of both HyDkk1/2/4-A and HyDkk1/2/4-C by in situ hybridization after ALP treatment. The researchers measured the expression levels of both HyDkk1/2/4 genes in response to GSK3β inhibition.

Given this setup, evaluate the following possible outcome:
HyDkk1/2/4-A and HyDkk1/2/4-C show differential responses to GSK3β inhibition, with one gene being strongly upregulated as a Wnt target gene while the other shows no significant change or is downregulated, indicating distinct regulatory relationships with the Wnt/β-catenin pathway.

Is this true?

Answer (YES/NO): NO